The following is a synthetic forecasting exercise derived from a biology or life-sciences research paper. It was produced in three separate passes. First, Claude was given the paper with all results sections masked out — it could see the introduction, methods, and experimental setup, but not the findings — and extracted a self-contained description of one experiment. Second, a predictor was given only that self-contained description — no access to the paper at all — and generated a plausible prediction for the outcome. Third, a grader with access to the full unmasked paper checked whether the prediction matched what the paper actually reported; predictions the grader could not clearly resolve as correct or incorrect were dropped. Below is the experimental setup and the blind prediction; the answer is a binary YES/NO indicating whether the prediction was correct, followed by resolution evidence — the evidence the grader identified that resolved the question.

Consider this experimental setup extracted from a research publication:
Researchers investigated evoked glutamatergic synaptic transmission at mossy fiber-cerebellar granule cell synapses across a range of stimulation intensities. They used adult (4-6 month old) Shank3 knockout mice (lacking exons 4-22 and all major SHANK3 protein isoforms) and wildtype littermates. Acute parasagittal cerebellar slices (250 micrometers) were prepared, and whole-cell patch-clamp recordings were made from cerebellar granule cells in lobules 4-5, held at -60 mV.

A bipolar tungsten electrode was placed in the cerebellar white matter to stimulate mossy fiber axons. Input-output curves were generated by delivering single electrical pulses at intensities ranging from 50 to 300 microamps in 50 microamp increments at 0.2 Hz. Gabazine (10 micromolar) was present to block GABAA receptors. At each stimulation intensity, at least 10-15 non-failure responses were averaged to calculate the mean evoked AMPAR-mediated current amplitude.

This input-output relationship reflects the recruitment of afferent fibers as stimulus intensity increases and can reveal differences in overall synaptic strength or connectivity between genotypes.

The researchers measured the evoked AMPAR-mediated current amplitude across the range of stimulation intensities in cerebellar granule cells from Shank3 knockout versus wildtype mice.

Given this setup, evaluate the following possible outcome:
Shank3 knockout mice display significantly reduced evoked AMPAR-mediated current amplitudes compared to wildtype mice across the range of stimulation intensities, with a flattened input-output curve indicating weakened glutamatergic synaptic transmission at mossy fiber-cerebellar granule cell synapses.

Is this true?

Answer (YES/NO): NO